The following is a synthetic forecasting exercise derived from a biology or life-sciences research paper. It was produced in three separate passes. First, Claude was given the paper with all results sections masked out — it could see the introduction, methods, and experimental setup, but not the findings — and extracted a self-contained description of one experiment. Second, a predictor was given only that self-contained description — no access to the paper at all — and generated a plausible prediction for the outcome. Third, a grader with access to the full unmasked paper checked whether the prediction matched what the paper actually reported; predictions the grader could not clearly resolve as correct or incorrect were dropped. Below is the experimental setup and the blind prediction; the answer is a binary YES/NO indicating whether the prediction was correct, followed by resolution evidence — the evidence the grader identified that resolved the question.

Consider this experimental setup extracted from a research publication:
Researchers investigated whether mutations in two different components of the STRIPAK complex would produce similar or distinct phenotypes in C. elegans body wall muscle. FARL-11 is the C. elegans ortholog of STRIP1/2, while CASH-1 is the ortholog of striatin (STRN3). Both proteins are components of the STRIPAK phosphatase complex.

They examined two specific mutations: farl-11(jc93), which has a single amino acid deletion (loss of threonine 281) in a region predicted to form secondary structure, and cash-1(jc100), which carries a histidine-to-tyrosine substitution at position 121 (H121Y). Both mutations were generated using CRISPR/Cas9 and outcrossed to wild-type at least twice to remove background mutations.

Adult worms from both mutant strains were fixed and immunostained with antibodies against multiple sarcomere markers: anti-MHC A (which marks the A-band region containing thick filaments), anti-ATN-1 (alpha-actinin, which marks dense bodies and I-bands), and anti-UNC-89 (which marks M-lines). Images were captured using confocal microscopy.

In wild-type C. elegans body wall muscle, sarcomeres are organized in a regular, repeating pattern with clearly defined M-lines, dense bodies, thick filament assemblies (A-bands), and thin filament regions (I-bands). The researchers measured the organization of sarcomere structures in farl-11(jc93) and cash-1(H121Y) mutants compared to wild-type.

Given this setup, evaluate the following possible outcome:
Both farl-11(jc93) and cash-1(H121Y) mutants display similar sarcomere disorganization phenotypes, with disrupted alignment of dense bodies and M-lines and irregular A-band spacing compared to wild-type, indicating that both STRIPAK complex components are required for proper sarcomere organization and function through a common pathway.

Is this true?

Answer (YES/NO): NO